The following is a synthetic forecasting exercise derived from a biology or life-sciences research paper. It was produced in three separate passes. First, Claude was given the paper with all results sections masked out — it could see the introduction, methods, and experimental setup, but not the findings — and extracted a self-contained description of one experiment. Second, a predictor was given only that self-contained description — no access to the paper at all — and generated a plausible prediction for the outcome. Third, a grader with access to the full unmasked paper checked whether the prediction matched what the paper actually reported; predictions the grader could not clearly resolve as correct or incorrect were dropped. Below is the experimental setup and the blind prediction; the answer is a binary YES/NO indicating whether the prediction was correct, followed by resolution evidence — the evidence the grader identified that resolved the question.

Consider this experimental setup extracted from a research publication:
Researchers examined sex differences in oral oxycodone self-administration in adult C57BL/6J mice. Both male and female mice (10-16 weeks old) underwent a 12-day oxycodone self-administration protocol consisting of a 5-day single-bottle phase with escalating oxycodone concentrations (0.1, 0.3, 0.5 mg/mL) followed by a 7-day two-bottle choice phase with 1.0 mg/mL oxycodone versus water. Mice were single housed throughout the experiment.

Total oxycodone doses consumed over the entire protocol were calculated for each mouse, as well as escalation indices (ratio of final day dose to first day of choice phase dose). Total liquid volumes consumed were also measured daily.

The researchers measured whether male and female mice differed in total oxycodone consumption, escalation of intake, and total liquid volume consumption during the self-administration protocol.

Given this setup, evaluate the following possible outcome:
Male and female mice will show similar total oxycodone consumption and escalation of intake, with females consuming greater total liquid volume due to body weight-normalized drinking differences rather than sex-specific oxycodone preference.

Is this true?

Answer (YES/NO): NO